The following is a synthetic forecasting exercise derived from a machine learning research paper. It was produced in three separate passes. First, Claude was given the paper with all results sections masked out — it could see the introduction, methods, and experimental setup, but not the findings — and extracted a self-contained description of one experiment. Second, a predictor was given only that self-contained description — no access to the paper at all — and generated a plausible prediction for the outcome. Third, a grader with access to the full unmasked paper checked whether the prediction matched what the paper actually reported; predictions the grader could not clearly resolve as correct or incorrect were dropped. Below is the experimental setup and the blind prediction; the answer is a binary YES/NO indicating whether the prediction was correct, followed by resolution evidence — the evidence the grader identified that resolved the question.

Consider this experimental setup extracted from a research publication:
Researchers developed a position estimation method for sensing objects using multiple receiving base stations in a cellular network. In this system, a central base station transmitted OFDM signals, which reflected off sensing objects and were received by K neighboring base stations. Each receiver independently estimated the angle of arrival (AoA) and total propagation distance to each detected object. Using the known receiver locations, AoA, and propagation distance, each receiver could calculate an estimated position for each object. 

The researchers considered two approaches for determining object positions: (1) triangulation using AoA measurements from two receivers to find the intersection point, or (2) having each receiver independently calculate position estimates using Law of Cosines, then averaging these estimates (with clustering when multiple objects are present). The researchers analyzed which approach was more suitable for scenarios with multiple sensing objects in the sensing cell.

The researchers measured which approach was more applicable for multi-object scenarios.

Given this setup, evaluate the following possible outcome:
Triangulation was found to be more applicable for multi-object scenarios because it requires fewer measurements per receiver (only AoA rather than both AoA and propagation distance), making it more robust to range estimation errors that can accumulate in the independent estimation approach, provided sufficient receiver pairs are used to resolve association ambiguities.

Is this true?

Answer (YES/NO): NO